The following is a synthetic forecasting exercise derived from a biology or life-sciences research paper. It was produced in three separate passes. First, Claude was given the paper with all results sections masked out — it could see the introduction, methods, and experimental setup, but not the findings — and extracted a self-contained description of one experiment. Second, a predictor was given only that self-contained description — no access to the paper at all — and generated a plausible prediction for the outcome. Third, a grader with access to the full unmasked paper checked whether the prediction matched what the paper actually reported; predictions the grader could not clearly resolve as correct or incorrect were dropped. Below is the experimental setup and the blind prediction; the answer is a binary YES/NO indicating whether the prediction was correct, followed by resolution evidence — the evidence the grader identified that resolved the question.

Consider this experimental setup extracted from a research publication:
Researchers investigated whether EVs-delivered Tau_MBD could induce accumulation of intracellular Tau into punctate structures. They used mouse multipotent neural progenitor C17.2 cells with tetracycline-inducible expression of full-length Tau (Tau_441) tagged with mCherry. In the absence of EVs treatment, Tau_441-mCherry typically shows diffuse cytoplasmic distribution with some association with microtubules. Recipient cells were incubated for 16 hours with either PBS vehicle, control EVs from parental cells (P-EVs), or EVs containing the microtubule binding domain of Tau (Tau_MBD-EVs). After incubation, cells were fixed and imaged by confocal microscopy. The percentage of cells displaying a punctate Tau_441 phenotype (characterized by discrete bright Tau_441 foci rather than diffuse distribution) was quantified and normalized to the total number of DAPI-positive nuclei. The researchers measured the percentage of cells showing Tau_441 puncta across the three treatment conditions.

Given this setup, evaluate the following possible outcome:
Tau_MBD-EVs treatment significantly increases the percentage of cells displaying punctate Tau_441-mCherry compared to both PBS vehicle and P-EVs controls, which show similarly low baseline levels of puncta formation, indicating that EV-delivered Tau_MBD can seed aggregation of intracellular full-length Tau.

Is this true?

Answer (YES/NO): YES